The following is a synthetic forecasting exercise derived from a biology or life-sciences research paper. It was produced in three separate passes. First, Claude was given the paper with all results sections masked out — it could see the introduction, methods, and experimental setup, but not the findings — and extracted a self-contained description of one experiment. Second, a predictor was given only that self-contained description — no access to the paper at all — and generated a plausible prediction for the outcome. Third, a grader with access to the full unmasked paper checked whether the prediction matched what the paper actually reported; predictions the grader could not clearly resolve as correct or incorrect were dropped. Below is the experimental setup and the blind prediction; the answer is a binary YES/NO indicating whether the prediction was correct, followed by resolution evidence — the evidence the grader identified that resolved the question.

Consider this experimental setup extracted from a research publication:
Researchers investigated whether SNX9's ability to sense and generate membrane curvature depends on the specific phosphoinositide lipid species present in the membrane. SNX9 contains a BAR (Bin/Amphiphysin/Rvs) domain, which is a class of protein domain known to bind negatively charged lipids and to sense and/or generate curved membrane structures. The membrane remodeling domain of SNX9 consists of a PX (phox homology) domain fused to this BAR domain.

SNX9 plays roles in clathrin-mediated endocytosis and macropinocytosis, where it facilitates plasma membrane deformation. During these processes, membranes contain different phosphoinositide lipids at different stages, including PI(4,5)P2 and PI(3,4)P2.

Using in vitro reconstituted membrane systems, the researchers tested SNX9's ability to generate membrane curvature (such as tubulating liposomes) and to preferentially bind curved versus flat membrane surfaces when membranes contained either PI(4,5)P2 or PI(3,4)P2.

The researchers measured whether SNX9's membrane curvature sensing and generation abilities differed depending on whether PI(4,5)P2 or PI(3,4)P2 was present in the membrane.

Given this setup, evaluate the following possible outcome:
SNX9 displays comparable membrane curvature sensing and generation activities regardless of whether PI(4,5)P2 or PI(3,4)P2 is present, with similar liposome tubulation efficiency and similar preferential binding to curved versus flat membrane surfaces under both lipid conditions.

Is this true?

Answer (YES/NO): YES